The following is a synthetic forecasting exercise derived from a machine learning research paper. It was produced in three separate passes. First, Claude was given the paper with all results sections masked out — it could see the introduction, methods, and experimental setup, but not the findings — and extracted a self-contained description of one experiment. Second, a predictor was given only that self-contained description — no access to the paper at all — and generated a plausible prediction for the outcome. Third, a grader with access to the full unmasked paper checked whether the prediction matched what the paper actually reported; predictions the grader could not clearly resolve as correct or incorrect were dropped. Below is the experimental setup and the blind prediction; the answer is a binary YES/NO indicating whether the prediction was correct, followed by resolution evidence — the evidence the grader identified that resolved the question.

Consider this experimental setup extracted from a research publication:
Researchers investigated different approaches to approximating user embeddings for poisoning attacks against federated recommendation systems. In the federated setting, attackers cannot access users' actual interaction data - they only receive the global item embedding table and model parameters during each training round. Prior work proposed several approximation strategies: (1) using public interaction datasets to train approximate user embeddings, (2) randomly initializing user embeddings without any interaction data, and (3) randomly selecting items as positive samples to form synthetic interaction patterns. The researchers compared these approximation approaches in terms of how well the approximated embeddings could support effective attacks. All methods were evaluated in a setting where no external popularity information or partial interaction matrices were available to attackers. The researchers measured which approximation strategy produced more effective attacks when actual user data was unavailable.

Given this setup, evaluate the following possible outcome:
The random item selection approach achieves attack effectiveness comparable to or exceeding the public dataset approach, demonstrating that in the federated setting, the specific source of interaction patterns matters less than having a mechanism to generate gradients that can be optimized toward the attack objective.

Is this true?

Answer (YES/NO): YES